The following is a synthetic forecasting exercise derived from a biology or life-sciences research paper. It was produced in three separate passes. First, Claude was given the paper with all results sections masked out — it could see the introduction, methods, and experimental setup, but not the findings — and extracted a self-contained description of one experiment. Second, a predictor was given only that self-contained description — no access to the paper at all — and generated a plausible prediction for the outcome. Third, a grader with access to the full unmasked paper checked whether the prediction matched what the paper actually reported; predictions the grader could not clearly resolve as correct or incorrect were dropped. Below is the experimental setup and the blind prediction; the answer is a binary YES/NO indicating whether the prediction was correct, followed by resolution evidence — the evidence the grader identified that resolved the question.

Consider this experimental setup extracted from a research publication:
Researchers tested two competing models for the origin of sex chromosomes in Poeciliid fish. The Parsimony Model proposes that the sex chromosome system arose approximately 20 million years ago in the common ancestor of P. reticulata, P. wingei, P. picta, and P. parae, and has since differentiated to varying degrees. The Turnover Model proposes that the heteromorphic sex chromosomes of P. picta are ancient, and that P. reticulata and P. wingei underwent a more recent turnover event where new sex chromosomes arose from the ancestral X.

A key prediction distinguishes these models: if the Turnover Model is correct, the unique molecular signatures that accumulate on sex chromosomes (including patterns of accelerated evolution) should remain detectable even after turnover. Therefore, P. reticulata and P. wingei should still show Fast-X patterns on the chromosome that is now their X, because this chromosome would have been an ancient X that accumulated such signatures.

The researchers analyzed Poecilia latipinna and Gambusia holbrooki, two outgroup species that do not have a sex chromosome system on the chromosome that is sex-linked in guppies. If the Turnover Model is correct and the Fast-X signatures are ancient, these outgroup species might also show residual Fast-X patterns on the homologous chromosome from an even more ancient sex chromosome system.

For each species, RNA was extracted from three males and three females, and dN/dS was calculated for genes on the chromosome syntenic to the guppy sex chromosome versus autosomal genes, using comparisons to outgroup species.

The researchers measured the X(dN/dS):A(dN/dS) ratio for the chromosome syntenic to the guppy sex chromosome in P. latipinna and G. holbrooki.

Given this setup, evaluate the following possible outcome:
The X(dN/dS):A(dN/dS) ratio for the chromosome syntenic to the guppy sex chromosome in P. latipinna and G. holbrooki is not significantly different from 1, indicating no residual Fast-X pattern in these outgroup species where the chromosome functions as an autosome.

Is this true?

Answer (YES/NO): YES